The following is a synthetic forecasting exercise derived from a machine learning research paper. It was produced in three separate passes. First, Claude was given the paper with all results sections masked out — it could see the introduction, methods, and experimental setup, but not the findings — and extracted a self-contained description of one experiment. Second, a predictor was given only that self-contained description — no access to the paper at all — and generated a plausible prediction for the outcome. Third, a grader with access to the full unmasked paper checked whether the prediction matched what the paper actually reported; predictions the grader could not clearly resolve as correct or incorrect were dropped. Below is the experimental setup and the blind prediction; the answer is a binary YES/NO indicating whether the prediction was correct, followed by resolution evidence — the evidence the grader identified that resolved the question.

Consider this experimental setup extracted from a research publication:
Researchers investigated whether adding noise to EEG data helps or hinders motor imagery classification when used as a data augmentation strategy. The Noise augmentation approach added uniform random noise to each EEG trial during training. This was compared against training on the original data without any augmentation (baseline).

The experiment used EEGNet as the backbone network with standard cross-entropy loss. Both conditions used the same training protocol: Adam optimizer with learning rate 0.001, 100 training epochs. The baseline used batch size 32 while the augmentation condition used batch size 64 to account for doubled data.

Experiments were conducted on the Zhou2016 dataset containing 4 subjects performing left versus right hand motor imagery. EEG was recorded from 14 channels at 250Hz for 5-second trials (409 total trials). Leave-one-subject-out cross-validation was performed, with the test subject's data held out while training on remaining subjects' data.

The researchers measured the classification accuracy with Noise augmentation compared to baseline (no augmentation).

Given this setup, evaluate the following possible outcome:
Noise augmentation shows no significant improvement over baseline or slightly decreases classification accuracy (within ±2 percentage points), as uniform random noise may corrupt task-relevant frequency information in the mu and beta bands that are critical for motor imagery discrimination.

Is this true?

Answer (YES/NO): YES